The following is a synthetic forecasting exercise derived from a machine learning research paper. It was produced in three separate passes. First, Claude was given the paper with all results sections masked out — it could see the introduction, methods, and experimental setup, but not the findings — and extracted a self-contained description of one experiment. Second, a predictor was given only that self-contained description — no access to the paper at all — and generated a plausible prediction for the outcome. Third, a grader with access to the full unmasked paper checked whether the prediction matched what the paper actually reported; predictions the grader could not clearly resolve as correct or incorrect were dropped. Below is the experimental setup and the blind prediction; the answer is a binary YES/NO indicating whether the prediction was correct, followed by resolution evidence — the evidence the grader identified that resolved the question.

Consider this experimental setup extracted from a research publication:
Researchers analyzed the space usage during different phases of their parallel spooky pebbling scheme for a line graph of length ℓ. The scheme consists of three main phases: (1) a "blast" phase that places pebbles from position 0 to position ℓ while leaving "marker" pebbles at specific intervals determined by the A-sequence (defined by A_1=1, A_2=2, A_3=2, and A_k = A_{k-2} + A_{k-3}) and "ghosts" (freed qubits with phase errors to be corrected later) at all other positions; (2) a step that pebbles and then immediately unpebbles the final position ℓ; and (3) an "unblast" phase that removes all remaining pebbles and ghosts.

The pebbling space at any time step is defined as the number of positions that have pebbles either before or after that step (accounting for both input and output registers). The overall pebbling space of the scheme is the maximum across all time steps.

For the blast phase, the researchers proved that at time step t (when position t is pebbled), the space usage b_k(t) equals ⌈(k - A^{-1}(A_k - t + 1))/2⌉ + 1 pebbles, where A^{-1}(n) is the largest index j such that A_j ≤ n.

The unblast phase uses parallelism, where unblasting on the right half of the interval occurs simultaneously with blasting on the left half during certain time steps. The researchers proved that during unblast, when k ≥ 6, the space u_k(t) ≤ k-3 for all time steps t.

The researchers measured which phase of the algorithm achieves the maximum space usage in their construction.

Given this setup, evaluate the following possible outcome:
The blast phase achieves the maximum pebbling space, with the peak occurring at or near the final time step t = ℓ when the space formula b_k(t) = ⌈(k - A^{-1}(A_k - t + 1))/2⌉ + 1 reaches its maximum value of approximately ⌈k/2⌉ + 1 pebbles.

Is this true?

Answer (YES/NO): NO